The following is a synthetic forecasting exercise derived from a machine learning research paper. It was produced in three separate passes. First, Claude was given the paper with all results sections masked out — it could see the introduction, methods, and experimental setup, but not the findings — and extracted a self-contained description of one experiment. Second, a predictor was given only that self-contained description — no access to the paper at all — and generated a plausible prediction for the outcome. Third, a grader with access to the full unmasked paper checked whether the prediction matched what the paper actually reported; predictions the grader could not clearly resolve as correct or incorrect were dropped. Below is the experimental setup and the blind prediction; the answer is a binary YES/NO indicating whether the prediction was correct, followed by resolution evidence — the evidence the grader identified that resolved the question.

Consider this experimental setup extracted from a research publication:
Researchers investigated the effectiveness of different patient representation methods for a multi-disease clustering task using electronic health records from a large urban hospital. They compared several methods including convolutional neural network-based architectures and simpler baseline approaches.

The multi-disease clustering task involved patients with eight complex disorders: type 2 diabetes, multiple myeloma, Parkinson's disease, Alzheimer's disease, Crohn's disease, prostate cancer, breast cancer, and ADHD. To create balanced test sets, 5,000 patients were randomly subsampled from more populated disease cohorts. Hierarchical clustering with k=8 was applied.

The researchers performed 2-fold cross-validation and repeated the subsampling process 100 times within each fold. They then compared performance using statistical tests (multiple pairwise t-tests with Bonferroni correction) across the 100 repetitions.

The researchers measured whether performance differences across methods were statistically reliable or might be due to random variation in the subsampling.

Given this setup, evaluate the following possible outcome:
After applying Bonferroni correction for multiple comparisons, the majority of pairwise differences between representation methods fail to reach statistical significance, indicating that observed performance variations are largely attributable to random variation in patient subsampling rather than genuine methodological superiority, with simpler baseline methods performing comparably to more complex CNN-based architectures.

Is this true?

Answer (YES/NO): NO